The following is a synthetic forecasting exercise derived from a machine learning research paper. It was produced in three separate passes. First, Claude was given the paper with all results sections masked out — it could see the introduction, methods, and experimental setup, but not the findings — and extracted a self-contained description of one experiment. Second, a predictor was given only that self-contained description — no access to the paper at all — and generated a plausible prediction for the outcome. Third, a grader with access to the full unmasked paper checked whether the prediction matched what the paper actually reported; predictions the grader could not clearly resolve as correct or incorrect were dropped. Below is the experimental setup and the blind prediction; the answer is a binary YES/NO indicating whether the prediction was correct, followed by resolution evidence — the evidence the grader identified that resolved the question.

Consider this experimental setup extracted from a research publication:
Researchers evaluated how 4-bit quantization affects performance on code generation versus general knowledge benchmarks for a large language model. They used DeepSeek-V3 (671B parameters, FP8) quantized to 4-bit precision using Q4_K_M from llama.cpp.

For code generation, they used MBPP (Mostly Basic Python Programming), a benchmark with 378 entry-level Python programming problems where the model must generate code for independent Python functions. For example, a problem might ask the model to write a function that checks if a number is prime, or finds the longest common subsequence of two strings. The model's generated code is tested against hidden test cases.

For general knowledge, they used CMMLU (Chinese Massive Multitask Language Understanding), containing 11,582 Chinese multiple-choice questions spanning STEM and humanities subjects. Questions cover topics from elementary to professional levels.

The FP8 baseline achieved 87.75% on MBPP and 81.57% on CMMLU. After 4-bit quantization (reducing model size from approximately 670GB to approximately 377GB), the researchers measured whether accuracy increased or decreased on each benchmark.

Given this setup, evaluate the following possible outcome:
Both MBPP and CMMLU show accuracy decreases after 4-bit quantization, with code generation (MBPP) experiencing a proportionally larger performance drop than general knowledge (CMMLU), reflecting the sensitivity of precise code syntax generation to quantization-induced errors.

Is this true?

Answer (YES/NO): NO